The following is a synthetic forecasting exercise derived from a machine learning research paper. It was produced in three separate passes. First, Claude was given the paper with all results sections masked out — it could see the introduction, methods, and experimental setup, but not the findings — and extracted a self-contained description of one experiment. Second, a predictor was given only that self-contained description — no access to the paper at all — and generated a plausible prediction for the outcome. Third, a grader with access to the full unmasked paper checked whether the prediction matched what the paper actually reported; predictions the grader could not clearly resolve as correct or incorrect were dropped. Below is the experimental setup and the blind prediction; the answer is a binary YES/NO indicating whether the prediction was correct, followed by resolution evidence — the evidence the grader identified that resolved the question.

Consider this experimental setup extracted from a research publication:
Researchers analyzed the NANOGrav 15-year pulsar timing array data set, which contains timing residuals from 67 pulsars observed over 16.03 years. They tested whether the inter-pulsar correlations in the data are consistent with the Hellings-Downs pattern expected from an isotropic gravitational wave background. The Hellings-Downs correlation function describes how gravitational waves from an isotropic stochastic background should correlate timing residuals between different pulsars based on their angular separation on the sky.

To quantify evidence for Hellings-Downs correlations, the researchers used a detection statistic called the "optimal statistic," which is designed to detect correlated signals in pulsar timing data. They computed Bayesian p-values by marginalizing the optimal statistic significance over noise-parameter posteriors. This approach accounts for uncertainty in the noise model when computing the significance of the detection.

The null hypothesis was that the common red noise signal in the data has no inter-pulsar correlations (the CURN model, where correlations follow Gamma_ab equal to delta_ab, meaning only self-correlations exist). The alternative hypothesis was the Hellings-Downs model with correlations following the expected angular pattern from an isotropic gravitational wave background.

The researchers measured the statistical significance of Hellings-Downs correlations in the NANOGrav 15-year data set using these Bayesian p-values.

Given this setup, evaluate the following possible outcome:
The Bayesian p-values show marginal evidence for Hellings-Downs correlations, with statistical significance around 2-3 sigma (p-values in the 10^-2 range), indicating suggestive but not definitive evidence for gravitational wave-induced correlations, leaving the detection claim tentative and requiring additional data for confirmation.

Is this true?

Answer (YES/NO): NO